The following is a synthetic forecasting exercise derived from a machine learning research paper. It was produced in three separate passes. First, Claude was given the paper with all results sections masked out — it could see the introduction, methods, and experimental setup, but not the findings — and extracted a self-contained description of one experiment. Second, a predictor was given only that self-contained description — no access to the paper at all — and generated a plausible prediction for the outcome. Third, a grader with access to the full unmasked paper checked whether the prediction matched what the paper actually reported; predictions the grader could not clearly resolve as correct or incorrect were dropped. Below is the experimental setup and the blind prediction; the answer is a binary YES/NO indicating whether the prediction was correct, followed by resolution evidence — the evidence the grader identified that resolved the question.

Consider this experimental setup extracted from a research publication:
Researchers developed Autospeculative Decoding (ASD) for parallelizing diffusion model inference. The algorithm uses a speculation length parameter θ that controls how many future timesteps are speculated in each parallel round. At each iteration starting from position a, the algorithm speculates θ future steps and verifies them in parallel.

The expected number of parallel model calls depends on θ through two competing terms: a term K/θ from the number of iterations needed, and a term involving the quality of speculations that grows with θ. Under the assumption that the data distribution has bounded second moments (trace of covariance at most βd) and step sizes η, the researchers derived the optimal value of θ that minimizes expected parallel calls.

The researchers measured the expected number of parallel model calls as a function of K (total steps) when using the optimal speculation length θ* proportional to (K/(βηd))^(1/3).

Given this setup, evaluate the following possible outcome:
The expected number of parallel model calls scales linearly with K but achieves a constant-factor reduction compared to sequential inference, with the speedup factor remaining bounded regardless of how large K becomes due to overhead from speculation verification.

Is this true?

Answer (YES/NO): NO